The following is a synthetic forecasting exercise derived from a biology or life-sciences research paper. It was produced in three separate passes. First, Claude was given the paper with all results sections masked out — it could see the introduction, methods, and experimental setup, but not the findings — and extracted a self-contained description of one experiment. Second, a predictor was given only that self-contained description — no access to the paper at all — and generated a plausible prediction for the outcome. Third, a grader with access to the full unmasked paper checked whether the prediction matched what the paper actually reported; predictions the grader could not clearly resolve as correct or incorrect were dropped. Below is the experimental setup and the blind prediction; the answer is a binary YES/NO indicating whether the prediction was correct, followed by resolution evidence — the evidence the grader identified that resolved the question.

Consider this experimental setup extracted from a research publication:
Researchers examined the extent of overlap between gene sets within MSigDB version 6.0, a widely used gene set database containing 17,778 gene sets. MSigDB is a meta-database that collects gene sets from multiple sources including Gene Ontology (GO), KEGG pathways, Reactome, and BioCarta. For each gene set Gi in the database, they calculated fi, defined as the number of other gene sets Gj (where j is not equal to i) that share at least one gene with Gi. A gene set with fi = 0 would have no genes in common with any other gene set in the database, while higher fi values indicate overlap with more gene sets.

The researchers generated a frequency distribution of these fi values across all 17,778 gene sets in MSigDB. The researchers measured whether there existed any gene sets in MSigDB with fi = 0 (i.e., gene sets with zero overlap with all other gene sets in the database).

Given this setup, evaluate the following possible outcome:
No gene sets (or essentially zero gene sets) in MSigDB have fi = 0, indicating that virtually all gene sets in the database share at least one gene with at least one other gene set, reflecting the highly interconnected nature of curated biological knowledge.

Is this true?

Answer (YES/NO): YES